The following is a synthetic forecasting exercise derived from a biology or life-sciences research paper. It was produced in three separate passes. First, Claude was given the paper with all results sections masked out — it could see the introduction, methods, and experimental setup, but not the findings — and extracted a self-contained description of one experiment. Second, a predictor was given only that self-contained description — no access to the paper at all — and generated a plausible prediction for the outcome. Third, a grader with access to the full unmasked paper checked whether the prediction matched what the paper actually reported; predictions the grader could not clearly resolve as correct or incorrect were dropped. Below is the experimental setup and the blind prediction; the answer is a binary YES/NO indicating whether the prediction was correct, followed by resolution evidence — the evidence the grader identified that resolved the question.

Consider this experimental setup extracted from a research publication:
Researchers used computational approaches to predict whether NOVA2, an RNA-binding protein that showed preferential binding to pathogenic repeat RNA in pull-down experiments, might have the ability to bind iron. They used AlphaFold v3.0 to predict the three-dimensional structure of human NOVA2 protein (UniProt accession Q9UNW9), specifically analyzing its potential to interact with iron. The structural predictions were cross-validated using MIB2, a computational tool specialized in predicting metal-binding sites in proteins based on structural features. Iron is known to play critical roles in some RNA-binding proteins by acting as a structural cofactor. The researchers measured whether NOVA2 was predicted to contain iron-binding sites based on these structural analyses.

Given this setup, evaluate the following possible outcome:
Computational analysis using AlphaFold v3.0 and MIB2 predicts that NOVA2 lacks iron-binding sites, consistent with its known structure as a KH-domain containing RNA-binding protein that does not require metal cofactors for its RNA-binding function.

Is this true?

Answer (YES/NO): NO